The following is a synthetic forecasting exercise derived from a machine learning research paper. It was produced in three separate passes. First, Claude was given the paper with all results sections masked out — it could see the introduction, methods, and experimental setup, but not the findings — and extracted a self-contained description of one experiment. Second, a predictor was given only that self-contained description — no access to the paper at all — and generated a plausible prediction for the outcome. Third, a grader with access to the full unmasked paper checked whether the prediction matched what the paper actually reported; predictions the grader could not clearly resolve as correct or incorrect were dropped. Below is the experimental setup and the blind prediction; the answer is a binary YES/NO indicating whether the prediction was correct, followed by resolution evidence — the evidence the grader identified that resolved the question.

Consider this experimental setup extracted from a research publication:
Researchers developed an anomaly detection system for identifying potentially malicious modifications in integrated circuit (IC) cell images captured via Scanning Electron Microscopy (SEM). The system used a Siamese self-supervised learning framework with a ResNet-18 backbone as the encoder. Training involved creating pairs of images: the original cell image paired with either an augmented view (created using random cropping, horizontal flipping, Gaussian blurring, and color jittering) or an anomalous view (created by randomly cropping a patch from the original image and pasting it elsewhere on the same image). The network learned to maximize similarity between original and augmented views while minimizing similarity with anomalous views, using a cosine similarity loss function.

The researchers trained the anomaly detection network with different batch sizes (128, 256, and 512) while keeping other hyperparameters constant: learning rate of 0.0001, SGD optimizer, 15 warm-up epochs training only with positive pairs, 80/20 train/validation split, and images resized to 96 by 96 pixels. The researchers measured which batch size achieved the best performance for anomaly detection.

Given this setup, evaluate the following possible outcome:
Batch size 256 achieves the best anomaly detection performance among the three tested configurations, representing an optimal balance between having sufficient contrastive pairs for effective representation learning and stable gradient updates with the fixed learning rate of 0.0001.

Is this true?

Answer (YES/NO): NO